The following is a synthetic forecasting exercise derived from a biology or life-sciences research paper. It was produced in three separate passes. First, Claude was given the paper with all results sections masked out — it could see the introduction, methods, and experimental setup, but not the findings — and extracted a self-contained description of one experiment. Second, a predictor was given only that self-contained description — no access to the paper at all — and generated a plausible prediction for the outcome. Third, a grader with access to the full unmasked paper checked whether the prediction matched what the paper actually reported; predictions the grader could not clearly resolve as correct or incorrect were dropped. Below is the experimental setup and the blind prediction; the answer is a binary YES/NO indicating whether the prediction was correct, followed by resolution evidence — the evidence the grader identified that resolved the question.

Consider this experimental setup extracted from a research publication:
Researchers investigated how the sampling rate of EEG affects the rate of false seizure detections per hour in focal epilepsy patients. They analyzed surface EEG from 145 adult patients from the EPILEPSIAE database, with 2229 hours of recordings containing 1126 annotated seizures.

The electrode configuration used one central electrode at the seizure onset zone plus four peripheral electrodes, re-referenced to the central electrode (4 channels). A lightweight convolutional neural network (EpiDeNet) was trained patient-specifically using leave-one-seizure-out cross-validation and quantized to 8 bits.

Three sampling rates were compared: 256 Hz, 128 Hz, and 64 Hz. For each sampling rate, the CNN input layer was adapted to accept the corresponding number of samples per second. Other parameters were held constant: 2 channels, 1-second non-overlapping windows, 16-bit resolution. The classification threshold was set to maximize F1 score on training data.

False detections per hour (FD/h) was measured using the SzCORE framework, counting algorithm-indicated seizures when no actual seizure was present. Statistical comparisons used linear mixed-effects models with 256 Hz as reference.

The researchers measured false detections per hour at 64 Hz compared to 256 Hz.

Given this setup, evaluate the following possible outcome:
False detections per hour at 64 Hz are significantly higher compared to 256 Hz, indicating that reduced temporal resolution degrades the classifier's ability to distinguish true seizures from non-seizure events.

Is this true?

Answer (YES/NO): NO